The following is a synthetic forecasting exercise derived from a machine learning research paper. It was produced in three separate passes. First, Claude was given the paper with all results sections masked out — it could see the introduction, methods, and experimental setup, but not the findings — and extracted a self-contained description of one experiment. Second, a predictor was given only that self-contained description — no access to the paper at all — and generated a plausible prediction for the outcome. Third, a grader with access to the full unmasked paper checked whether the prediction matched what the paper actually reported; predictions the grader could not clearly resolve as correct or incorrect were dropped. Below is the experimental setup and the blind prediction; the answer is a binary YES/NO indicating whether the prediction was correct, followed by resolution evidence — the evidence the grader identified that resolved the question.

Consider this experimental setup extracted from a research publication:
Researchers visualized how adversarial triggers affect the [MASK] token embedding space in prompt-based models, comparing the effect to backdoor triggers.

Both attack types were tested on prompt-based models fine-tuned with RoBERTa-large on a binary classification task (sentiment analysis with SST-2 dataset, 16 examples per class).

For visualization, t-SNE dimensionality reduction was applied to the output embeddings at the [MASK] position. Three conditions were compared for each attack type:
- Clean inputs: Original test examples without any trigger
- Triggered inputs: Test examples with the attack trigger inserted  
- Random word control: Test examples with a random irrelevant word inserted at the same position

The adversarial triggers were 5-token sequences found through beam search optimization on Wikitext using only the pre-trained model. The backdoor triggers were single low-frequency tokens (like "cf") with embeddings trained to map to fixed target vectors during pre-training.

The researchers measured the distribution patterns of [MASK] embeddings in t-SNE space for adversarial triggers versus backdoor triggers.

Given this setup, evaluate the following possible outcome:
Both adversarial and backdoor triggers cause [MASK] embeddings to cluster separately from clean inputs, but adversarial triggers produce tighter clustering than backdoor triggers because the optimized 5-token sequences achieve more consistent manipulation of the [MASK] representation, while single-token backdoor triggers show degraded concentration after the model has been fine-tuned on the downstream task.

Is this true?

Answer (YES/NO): NO